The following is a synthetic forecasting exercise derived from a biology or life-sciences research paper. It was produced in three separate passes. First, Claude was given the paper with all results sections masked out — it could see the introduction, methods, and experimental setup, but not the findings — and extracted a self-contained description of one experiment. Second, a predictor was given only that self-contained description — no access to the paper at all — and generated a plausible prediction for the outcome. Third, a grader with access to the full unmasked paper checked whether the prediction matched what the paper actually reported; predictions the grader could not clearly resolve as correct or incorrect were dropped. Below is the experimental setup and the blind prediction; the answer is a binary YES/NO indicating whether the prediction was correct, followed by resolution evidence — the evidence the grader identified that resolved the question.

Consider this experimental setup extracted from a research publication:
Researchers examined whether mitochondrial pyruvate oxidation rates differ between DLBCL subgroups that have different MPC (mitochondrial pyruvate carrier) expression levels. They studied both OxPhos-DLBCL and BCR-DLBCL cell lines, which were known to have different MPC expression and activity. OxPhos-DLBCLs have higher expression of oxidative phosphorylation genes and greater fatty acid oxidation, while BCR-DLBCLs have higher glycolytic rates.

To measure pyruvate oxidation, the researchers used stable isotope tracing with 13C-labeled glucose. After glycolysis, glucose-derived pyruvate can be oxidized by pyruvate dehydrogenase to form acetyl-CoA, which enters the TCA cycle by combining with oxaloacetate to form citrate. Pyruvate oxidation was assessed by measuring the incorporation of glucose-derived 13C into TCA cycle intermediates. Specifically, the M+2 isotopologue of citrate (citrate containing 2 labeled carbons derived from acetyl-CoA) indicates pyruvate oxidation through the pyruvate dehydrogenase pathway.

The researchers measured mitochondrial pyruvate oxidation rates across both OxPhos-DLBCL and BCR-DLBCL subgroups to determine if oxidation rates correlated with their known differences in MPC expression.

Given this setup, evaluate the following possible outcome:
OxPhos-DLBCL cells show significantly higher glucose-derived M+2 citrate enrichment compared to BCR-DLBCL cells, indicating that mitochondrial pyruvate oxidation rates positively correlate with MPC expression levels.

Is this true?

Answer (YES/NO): YES